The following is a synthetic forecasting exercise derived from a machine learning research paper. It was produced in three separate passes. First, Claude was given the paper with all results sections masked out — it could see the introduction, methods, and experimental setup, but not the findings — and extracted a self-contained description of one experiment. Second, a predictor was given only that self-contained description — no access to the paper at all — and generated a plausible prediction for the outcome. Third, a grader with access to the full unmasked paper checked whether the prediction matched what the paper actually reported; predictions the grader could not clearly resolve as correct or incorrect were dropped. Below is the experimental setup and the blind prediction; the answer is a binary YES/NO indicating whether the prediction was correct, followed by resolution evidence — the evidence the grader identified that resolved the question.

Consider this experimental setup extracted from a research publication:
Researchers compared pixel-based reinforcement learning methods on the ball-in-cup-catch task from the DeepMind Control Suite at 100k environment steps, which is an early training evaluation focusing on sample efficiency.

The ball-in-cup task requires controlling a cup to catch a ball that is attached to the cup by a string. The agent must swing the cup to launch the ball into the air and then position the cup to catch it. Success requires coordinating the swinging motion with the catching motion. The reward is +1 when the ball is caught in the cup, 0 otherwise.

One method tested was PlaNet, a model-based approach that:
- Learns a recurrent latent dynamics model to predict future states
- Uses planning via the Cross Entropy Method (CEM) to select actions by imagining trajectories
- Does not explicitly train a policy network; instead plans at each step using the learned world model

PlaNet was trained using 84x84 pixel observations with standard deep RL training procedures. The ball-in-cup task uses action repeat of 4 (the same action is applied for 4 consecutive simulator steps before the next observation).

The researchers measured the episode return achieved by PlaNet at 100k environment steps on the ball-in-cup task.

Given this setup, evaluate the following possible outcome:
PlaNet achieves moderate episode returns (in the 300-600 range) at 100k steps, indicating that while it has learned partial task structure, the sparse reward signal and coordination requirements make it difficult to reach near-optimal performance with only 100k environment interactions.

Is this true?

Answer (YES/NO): NO